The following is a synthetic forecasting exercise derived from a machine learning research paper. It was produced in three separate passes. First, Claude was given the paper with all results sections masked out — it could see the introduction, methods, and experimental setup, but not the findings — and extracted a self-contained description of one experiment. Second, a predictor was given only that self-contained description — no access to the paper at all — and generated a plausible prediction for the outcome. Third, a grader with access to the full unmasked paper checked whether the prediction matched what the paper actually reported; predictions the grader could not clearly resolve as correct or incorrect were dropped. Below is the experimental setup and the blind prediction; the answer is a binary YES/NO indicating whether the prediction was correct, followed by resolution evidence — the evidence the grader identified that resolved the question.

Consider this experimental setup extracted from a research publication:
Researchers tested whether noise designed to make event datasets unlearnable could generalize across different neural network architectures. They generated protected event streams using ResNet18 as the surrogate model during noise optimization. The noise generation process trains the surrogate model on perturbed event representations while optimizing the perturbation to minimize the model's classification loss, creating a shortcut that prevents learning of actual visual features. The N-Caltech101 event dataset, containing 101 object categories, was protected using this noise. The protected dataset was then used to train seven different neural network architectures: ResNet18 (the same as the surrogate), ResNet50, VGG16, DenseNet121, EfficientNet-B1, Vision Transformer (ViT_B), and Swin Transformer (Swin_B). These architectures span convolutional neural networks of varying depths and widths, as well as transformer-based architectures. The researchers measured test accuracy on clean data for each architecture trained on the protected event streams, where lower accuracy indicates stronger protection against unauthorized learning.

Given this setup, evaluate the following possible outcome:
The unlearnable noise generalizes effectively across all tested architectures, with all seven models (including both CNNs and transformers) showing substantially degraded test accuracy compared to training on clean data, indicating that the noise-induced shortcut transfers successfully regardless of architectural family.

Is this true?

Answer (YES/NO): YES